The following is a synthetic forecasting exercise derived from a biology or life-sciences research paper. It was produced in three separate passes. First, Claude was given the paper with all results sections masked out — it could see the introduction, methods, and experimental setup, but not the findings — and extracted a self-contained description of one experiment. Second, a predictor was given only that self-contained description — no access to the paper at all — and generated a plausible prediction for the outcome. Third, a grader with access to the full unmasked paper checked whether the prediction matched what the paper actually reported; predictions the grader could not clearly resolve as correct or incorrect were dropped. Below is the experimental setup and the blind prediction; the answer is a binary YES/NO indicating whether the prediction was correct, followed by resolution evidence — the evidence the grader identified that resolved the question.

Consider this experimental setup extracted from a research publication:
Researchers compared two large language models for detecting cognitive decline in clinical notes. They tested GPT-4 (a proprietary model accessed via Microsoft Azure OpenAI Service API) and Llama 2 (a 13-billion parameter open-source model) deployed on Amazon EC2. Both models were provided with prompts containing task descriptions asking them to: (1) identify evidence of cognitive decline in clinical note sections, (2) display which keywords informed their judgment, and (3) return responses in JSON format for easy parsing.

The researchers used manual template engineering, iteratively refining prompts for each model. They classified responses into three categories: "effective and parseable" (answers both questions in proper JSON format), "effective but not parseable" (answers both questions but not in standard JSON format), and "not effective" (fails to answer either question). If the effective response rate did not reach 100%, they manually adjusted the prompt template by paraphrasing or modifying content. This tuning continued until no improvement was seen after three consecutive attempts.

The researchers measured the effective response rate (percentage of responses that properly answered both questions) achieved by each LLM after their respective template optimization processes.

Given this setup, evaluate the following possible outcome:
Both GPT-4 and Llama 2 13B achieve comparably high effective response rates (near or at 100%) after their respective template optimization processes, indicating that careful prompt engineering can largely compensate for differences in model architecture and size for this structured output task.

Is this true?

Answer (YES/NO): NO